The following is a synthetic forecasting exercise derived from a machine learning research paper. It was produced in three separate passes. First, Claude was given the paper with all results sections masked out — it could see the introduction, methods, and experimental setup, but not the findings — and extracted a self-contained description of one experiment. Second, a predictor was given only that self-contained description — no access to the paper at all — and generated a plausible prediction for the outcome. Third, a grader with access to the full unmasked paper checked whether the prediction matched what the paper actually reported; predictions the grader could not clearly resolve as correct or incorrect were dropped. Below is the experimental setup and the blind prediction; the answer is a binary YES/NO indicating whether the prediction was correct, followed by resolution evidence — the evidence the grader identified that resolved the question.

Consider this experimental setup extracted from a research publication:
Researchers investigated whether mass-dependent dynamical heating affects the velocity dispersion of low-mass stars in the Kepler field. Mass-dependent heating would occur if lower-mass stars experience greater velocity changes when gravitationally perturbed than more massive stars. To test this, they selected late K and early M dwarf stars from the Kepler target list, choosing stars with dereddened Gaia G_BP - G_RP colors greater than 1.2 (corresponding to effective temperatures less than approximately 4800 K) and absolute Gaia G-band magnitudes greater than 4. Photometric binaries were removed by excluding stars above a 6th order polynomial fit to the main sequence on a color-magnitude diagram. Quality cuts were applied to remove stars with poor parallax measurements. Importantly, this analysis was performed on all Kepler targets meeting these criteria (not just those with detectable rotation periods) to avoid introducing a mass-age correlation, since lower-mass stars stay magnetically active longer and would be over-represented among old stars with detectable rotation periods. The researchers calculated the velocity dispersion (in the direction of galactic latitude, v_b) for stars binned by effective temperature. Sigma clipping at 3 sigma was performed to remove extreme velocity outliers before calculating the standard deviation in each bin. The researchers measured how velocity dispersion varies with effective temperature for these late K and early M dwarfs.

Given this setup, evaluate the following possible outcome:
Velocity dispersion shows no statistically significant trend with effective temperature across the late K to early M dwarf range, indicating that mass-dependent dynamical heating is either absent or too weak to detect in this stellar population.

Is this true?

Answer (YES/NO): YES